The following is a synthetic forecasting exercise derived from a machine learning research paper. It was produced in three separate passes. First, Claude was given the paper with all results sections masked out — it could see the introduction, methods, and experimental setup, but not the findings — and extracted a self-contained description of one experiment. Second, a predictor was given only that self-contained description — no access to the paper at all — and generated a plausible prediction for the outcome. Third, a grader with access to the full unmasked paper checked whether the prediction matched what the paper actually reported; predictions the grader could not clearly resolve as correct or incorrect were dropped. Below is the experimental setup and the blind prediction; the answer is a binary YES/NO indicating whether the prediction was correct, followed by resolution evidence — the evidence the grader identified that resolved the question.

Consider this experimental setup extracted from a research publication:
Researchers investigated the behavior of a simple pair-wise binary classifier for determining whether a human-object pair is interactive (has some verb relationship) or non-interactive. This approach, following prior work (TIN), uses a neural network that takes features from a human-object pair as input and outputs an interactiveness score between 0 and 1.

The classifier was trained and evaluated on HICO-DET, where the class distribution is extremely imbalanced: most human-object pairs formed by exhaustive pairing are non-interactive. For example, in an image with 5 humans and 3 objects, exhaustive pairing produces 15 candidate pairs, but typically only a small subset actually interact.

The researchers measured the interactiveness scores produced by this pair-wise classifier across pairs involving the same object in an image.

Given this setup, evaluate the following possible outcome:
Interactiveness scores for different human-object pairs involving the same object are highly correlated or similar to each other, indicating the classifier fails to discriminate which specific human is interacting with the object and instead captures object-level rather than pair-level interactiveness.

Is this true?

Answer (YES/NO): NO